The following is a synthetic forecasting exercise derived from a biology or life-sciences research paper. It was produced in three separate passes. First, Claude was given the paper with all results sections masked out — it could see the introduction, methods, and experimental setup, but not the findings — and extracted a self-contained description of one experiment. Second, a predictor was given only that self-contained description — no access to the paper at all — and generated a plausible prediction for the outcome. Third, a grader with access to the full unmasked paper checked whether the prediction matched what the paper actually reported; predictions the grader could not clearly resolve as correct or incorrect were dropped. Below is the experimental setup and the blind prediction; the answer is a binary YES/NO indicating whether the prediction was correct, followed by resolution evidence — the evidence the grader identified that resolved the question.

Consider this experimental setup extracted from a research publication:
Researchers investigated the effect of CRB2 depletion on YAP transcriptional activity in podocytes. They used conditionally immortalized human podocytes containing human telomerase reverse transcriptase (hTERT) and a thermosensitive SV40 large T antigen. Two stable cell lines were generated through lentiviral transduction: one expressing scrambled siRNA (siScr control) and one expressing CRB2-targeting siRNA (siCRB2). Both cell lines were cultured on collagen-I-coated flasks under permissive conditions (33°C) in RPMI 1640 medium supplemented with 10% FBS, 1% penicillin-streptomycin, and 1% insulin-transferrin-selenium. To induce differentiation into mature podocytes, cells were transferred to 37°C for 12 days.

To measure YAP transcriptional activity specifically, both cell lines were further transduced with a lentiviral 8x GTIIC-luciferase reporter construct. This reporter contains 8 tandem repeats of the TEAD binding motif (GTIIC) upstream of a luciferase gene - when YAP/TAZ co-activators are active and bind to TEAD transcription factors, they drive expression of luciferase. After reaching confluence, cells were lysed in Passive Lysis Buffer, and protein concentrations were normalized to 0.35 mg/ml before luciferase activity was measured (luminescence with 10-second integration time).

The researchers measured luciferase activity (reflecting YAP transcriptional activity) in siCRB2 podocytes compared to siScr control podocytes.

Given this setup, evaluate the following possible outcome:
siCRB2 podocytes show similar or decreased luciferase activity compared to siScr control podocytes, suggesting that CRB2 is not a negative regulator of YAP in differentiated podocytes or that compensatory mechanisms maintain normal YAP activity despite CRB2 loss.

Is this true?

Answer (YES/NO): NO